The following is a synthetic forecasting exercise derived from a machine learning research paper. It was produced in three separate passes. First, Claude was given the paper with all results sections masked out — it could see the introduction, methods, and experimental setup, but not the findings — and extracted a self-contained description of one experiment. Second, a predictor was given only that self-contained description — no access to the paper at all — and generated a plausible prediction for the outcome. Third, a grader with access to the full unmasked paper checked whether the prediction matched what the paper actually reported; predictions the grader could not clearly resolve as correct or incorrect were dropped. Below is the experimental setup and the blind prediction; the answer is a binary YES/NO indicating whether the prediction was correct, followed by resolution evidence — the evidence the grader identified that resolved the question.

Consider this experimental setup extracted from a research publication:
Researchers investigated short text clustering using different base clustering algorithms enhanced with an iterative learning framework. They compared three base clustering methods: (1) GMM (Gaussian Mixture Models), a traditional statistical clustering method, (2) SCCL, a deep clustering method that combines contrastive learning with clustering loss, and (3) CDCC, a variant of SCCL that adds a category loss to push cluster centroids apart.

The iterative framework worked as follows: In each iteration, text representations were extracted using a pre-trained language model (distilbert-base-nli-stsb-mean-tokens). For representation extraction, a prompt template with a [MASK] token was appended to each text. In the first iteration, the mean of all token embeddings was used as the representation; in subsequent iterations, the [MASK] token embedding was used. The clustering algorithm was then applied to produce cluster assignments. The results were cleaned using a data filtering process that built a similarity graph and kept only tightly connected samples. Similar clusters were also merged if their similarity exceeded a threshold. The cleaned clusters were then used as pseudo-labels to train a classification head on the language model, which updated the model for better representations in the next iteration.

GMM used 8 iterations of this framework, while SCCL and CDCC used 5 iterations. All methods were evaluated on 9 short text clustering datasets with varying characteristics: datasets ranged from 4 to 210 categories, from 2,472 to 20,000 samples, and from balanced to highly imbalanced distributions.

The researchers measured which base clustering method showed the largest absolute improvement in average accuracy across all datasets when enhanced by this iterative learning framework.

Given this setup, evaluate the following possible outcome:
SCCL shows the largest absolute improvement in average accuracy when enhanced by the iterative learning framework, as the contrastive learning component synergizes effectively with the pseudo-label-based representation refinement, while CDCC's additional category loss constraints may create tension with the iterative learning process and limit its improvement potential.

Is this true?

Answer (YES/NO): NO